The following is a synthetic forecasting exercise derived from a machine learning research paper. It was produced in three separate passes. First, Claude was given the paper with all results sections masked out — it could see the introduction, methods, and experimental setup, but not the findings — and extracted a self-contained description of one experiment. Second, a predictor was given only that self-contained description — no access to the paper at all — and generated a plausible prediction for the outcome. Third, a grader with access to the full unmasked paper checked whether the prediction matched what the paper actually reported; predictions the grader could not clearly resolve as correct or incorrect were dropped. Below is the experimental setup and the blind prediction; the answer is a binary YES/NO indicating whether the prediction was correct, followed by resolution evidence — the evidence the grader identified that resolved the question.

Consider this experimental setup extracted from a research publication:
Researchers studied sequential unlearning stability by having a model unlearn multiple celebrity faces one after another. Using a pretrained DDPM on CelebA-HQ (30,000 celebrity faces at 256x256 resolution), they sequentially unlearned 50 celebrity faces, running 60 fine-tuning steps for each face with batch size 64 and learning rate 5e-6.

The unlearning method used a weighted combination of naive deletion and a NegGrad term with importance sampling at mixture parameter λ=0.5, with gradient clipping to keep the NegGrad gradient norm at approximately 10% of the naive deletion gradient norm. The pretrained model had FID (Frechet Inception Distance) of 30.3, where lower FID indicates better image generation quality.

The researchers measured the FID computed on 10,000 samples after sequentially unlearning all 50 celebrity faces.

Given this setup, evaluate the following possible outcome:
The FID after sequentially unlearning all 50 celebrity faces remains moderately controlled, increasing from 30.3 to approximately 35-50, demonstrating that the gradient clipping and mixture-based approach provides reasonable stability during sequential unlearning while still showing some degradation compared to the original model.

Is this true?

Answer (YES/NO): NO